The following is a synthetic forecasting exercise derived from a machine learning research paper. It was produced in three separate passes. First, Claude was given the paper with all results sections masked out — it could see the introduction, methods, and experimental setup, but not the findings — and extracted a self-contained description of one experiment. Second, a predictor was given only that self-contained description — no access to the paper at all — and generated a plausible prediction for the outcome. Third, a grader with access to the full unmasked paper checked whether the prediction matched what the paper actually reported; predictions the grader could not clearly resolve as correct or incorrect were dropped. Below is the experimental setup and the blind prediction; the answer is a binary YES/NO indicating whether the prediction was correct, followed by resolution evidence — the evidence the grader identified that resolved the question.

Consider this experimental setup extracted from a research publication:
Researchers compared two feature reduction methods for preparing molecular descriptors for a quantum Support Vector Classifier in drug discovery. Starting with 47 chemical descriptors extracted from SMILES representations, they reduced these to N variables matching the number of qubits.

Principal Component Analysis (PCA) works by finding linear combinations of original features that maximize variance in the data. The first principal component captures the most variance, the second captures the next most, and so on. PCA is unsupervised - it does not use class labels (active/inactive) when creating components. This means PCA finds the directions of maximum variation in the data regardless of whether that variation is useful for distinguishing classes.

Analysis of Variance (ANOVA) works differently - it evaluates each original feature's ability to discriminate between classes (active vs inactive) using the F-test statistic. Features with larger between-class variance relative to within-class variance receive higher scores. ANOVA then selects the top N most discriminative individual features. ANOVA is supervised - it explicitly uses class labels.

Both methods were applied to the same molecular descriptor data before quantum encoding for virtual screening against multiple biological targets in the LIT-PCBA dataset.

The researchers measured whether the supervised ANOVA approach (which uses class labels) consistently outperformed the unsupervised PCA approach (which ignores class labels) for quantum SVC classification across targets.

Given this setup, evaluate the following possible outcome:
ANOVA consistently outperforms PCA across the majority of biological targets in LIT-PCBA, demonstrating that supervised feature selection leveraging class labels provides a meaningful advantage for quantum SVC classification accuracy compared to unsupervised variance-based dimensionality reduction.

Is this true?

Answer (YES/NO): NO